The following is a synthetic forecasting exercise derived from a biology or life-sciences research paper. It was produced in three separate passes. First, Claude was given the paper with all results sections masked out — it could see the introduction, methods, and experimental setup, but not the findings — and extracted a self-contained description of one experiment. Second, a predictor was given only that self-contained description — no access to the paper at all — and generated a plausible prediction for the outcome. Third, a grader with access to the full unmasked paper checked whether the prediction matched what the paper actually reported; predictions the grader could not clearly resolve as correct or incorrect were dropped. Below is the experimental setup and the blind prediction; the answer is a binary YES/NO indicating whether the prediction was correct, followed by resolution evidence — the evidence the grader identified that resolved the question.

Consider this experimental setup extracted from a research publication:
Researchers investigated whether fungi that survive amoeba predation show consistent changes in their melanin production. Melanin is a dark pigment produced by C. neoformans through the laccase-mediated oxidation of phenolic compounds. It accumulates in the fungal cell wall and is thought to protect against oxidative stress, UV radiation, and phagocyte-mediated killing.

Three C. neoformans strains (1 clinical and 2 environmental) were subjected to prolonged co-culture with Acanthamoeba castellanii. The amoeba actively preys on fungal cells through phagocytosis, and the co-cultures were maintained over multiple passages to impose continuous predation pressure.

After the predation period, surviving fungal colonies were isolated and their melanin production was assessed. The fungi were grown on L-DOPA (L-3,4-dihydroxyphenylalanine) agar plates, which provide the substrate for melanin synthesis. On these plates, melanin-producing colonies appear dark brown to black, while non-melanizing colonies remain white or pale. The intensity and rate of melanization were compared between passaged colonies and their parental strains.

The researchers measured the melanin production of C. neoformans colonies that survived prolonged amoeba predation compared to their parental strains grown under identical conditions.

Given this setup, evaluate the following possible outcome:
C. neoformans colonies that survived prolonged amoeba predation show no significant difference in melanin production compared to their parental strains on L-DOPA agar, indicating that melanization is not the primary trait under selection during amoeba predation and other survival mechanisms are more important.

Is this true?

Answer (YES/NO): NO